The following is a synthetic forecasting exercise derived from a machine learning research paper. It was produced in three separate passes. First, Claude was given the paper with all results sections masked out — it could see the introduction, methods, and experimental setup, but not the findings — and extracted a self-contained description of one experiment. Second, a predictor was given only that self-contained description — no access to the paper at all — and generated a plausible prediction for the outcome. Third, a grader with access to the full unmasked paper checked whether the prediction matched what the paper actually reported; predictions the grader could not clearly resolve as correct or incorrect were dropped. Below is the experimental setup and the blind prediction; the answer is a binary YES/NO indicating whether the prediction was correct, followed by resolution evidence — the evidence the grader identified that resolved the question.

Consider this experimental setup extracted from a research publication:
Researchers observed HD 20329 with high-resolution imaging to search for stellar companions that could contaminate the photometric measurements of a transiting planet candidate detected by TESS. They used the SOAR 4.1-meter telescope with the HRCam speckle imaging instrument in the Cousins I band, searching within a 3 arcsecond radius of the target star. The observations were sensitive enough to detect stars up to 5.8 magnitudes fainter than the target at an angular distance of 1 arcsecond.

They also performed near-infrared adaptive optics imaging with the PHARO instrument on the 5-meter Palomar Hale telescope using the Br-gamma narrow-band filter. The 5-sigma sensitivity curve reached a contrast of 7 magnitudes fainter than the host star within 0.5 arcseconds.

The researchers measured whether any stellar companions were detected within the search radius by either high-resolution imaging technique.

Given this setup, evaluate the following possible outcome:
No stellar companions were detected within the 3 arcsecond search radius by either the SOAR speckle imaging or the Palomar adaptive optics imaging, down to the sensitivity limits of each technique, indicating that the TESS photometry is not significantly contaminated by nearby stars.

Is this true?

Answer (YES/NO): YES